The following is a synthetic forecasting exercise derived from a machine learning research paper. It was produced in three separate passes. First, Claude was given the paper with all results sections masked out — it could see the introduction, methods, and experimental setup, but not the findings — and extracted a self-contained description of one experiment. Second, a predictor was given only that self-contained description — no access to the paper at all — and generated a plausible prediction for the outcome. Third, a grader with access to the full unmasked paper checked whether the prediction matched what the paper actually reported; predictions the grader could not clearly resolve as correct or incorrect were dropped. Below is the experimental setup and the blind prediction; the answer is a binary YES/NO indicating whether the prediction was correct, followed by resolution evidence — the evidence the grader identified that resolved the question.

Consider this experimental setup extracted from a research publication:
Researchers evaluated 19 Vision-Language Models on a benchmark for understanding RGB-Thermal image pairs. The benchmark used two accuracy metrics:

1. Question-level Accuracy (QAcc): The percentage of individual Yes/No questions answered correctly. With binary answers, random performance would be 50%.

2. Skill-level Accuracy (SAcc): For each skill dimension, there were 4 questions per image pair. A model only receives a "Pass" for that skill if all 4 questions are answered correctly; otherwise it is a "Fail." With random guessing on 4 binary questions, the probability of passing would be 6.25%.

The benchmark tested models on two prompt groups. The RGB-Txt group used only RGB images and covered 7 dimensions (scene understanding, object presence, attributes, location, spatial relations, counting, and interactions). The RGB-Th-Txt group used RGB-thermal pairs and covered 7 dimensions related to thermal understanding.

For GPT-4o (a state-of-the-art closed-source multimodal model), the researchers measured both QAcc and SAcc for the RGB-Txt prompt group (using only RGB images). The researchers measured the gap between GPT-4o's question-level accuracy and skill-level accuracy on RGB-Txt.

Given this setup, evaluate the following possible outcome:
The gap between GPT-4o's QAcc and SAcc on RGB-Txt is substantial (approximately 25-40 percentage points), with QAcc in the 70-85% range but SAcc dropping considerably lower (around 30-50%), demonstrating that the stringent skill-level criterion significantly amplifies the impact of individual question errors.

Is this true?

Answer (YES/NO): NO